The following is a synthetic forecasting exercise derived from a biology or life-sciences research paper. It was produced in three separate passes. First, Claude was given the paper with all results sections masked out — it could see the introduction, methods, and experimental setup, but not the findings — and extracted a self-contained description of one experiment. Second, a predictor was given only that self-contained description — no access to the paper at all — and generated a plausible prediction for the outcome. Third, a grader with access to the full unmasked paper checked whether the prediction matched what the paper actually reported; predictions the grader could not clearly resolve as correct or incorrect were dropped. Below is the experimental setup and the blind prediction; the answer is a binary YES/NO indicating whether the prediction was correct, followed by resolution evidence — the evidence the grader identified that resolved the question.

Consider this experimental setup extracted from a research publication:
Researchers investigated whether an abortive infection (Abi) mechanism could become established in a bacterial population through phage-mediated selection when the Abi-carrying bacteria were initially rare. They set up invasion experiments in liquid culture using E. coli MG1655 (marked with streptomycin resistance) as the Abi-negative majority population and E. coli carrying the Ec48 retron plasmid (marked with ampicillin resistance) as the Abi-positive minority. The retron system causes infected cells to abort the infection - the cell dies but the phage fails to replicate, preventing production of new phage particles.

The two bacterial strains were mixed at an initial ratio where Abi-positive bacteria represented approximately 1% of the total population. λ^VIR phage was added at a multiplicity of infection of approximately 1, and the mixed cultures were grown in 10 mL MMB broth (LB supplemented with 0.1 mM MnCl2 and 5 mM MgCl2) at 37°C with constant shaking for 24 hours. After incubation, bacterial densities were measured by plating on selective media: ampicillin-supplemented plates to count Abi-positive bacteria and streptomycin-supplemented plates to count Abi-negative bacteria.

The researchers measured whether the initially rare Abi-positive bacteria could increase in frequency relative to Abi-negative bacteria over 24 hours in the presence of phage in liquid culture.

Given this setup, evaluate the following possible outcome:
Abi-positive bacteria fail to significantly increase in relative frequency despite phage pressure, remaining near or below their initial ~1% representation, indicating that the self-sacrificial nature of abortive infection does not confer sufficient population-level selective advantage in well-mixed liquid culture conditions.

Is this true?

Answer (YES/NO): YES